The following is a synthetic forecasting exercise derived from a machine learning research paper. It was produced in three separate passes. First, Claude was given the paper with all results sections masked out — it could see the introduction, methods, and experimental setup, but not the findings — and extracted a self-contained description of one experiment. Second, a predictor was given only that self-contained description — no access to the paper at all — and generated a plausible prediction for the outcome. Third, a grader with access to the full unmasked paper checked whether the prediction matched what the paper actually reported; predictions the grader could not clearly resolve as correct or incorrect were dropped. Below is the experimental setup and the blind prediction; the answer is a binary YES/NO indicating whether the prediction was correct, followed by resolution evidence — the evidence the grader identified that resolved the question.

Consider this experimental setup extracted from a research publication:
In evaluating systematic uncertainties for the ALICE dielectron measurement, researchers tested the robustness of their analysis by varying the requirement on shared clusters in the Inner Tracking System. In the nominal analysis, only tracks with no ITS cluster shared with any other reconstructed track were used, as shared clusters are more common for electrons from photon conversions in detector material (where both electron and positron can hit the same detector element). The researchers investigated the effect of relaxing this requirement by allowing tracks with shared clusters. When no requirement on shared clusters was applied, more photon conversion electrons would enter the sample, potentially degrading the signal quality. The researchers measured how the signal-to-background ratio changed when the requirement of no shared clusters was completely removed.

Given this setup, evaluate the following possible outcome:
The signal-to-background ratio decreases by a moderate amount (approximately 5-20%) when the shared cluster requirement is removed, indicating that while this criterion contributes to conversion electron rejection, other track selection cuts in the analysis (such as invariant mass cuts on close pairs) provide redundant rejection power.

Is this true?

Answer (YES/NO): NO